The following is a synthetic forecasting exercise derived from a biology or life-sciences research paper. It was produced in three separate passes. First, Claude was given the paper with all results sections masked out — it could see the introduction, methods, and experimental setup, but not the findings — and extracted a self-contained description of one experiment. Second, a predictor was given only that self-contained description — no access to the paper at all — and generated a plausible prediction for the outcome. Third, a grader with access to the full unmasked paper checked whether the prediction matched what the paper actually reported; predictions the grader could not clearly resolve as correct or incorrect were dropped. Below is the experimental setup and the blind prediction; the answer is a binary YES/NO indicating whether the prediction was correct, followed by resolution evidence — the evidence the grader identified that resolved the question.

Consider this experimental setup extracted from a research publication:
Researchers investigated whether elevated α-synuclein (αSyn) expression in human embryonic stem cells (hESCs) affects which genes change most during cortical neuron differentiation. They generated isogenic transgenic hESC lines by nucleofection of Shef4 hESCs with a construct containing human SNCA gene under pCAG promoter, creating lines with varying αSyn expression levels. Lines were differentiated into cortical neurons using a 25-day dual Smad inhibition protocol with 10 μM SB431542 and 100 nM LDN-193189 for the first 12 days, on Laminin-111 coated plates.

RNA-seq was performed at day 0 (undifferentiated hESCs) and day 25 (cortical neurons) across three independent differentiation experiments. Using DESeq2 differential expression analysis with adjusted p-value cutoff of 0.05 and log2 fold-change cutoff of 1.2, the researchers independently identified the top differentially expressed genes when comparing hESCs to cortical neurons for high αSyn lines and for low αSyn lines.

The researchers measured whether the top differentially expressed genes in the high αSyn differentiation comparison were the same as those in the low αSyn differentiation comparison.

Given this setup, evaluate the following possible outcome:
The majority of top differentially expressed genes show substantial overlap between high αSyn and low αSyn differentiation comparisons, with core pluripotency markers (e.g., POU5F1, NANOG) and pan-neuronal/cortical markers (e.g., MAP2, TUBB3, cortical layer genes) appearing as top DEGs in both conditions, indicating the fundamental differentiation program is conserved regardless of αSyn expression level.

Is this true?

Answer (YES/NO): YES